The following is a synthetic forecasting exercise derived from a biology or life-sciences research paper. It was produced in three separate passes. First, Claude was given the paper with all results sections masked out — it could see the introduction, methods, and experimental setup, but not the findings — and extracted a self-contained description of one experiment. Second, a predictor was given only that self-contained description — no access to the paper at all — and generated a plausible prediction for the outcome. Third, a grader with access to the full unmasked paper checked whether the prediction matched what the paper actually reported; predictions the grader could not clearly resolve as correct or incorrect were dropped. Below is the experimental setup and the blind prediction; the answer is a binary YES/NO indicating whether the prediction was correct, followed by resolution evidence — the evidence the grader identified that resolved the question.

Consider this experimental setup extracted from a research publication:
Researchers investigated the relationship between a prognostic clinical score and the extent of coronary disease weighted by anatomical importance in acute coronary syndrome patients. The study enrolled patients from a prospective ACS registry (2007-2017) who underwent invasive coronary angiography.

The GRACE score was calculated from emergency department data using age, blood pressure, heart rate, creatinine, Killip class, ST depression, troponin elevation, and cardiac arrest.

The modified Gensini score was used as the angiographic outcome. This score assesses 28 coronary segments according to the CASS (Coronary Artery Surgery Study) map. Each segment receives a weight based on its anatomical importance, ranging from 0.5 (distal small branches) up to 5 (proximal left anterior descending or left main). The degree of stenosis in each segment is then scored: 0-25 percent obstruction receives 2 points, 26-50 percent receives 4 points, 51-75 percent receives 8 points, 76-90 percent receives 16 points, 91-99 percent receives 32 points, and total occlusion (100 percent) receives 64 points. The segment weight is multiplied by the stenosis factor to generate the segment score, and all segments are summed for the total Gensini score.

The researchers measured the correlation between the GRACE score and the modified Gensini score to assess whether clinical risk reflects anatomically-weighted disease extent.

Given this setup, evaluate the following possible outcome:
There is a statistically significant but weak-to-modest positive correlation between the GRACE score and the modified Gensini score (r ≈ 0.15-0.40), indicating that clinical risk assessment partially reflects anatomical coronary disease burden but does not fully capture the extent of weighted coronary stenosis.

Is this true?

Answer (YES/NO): YES